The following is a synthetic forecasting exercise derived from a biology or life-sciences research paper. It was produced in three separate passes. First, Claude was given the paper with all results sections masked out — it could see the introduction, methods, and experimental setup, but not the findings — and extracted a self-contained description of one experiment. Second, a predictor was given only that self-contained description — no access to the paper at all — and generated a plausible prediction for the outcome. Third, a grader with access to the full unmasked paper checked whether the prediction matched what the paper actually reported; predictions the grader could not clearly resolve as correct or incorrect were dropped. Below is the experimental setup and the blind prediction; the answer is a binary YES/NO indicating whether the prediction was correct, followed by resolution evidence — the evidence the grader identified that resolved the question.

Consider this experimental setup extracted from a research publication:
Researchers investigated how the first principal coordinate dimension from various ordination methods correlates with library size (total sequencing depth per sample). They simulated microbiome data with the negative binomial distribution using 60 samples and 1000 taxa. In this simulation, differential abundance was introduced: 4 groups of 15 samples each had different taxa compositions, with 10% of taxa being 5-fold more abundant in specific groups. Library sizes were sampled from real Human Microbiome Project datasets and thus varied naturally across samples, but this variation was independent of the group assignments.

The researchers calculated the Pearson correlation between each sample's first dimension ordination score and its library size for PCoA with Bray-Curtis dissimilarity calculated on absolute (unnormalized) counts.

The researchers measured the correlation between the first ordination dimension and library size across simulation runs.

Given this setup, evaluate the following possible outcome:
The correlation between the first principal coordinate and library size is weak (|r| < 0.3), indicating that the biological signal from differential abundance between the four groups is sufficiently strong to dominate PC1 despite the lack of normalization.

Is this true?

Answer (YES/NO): NO